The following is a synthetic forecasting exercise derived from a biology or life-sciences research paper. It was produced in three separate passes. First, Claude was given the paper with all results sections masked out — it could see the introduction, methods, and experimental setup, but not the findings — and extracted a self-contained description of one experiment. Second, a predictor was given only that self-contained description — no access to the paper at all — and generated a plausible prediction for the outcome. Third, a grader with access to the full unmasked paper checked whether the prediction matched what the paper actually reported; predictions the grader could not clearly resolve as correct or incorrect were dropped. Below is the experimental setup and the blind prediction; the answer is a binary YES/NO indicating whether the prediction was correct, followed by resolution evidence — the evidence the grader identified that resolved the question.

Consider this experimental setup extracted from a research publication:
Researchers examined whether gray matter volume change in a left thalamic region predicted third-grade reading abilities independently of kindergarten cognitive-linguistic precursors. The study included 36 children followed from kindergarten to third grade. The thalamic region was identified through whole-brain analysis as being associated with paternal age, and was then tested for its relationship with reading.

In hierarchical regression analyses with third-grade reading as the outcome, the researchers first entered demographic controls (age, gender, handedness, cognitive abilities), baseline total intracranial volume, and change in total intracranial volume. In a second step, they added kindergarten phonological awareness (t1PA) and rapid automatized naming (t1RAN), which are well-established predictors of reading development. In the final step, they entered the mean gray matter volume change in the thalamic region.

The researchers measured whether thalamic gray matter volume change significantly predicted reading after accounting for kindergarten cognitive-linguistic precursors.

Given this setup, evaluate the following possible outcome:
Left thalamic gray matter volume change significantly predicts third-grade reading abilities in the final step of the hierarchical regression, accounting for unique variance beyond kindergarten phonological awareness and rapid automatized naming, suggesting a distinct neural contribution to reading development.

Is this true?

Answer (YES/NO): YES